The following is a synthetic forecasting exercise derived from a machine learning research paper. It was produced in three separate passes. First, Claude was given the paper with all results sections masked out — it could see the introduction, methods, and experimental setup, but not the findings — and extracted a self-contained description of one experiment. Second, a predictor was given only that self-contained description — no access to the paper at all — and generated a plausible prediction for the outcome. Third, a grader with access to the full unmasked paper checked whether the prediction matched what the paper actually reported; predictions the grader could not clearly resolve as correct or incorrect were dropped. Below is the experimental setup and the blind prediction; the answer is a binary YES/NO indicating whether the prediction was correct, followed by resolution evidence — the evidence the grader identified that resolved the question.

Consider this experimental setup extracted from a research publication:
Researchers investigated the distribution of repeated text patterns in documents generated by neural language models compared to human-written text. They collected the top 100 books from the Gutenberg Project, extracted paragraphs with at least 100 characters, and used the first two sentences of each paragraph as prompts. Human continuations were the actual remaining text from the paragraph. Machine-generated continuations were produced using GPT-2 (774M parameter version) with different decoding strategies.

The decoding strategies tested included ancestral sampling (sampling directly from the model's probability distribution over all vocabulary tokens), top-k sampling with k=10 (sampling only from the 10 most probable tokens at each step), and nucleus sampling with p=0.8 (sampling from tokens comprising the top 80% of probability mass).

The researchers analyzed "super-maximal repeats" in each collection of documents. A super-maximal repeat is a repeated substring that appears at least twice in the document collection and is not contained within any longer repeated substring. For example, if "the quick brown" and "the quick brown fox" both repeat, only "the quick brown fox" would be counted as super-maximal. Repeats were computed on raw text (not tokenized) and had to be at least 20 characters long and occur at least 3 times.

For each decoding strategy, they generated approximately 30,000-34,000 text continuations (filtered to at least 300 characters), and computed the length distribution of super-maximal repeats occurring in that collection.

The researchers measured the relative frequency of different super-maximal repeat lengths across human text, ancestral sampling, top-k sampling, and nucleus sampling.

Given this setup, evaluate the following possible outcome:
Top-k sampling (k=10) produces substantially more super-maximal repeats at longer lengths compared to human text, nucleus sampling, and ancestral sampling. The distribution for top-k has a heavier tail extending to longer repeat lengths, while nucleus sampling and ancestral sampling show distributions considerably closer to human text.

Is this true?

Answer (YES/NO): NO